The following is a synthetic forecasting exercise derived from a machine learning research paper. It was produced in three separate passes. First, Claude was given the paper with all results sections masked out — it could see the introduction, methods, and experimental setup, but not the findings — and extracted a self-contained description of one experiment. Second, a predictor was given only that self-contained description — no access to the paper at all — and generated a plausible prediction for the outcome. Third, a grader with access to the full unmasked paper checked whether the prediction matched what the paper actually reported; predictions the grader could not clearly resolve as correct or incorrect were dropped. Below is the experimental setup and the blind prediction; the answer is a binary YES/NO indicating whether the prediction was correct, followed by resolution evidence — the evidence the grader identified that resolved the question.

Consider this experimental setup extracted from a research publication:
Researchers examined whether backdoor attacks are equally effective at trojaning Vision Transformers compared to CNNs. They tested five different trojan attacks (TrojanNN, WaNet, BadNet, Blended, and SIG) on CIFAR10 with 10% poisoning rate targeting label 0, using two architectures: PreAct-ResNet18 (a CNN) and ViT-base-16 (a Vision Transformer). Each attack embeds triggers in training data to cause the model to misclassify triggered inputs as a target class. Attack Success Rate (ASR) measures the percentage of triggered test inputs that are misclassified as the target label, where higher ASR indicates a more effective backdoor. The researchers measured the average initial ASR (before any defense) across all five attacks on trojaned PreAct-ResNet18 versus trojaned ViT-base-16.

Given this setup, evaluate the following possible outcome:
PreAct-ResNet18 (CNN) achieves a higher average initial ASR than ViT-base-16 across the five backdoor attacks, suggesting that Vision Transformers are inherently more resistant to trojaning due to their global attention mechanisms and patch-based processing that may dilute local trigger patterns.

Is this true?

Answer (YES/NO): YES